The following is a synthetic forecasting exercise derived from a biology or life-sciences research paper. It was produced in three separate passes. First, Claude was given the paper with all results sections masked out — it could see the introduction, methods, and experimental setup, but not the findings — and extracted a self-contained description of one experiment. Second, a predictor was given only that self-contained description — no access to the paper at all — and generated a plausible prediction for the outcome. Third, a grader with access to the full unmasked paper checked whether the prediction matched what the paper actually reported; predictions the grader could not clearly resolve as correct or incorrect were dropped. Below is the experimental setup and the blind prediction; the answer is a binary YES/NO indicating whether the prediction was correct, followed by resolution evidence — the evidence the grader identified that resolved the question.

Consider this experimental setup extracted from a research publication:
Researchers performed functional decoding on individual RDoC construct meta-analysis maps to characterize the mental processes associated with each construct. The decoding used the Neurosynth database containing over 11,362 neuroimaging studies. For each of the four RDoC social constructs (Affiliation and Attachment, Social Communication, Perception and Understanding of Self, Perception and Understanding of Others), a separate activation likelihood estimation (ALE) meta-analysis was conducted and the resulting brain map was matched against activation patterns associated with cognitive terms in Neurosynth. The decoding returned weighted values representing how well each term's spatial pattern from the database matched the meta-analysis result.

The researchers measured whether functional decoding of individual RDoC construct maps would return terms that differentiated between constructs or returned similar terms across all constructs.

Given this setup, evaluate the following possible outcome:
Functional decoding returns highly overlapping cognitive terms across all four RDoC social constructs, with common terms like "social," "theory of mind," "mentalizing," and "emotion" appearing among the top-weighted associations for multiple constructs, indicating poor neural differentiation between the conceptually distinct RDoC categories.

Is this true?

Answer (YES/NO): NO